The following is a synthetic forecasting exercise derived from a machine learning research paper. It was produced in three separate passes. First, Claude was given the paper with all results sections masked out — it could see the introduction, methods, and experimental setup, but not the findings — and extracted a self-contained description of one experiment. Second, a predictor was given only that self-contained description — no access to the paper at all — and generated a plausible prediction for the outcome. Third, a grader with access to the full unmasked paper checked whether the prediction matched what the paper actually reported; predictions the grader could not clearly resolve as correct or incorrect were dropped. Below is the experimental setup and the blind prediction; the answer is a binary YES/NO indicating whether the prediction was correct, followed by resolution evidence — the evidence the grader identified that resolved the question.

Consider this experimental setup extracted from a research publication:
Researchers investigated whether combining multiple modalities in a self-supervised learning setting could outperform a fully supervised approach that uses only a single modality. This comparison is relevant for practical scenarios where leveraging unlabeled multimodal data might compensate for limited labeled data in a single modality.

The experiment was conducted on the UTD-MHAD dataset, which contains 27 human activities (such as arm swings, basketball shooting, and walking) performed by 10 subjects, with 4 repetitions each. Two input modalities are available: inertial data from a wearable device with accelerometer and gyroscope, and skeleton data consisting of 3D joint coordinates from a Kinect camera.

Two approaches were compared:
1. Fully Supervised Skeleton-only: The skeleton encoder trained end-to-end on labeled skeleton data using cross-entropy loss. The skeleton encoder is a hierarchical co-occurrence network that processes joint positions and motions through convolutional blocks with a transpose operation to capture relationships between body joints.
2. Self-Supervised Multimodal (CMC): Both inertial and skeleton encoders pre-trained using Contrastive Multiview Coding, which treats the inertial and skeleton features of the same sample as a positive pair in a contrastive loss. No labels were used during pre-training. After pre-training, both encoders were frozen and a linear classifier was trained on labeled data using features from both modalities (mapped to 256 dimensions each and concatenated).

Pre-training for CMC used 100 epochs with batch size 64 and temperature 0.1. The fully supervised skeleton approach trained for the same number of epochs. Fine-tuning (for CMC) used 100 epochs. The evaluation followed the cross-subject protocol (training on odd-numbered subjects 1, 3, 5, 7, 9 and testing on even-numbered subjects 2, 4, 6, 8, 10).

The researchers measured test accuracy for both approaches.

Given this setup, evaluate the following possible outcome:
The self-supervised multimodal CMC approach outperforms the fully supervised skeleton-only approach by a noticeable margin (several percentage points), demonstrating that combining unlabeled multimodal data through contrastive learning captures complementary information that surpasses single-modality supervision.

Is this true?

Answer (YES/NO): YES